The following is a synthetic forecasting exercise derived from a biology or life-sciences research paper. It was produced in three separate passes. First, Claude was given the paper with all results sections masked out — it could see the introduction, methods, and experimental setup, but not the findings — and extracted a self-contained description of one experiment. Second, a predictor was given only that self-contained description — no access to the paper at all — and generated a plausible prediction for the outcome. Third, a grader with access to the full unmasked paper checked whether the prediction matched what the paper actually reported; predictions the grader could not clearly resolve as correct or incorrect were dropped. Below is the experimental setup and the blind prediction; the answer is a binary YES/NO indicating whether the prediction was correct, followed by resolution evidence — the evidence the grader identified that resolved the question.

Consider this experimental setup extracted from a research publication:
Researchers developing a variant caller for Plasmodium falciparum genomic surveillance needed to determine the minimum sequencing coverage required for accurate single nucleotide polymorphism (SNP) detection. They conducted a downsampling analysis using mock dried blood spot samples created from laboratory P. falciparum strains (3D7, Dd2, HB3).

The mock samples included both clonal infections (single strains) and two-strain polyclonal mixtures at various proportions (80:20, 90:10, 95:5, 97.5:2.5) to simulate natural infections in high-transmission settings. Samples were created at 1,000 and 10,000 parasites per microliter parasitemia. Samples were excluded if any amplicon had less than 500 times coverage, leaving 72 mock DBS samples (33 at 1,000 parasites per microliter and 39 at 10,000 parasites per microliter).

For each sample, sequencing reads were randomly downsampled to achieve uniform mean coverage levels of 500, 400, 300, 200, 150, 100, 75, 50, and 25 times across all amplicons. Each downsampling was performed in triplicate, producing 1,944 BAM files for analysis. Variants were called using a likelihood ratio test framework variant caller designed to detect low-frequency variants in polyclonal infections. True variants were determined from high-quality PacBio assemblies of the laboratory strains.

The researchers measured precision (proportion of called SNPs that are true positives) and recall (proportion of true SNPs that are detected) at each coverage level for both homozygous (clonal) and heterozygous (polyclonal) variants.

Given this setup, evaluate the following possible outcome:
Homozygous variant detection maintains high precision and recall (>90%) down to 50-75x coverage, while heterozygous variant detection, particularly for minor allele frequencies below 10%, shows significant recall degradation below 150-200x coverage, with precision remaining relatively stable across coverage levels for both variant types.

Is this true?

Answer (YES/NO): NO